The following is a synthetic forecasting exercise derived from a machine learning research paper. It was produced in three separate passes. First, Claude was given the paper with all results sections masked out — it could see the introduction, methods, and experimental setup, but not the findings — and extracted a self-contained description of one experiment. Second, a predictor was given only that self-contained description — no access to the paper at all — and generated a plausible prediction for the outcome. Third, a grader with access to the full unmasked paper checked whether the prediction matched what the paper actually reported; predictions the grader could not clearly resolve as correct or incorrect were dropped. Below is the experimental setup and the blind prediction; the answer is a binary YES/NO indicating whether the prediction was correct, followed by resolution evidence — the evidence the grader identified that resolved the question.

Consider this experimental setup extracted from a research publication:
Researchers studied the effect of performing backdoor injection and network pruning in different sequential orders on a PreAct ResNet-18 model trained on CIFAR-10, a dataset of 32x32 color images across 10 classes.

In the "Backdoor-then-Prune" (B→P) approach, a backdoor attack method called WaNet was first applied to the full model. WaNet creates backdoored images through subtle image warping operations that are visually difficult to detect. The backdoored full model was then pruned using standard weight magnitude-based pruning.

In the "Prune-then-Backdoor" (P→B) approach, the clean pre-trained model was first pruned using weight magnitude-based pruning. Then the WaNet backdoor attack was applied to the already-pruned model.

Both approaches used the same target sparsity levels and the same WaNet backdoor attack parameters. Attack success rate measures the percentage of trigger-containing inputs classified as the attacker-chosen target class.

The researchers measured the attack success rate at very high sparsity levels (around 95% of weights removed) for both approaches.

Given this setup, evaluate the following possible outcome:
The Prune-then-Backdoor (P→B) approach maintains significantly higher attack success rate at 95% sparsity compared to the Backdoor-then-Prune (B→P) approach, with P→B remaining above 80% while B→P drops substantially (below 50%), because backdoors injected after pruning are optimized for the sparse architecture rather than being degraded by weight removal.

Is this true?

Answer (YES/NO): NO